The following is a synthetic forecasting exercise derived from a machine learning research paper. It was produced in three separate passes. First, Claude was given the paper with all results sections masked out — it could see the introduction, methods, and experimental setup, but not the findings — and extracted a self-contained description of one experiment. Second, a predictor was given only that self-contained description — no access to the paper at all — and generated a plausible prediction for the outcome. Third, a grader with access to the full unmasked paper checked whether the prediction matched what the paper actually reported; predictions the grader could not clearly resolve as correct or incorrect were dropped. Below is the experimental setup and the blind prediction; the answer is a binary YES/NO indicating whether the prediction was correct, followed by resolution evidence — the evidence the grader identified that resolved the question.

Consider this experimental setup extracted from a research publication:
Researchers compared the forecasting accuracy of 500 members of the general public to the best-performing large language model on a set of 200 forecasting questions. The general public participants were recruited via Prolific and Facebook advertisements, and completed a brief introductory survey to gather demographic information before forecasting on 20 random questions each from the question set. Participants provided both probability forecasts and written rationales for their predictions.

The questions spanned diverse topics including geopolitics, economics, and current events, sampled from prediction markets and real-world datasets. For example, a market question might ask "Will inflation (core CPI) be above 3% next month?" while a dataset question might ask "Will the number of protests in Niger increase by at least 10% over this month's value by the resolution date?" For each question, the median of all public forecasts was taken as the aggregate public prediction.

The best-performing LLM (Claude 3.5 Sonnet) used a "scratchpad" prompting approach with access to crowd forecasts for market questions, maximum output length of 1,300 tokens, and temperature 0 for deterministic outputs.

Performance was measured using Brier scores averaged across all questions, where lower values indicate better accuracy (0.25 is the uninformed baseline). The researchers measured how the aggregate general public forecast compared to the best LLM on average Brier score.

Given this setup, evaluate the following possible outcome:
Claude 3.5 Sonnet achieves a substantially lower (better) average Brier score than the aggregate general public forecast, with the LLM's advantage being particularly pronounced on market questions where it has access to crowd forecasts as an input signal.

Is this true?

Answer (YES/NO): NO